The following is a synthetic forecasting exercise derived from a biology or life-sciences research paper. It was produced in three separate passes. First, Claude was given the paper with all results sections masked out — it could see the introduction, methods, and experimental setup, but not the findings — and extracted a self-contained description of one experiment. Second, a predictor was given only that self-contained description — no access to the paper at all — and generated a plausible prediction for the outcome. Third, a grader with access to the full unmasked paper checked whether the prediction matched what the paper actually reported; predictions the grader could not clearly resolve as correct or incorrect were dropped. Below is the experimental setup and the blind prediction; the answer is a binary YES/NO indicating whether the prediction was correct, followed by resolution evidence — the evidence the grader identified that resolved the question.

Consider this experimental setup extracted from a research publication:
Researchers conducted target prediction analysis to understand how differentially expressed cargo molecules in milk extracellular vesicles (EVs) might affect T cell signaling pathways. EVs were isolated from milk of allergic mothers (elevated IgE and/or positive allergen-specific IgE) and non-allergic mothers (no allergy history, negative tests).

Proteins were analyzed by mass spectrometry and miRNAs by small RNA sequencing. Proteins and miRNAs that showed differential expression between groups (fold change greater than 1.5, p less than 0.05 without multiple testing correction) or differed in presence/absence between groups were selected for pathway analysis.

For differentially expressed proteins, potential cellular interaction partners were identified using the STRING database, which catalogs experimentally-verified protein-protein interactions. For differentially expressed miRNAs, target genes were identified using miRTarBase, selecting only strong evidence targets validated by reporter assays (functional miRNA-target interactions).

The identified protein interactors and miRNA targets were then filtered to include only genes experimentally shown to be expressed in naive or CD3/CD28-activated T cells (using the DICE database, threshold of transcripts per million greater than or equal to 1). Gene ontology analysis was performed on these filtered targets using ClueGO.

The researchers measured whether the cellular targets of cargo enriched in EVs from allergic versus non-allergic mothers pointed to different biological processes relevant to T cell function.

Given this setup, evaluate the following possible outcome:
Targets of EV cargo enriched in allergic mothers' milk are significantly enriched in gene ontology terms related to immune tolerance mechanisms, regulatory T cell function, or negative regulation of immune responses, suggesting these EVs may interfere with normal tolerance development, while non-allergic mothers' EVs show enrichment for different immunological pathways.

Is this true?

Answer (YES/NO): NO